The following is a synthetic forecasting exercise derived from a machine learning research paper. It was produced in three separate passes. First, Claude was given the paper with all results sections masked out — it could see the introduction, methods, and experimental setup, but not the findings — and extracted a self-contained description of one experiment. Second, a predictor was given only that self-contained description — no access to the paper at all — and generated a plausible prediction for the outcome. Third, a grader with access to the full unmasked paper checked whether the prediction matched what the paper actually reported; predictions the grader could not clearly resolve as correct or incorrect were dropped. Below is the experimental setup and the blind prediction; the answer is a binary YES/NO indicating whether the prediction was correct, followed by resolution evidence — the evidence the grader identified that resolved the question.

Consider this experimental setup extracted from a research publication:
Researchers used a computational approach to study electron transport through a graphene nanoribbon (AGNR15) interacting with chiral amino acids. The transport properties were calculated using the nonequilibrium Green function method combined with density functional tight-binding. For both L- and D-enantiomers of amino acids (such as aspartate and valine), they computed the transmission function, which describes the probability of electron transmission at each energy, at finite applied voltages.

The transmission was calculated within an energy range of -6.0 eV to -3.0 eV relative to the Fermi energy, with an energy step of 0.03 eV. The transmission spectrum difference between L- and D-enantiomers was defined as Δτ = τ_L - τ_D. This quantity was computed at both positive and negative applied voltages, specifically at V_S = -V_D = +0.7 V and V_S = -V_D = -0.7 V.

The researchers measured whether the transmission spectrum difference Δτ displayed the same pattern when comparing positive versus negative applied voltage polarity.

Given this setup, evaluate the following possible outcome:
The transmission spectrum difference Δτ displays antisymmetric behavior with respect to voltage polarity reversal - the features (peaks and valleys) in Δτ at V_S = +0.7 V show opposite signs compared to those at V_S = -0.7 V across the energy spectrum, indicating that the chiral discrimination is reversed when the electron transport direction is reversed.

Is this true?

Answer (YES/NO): YES